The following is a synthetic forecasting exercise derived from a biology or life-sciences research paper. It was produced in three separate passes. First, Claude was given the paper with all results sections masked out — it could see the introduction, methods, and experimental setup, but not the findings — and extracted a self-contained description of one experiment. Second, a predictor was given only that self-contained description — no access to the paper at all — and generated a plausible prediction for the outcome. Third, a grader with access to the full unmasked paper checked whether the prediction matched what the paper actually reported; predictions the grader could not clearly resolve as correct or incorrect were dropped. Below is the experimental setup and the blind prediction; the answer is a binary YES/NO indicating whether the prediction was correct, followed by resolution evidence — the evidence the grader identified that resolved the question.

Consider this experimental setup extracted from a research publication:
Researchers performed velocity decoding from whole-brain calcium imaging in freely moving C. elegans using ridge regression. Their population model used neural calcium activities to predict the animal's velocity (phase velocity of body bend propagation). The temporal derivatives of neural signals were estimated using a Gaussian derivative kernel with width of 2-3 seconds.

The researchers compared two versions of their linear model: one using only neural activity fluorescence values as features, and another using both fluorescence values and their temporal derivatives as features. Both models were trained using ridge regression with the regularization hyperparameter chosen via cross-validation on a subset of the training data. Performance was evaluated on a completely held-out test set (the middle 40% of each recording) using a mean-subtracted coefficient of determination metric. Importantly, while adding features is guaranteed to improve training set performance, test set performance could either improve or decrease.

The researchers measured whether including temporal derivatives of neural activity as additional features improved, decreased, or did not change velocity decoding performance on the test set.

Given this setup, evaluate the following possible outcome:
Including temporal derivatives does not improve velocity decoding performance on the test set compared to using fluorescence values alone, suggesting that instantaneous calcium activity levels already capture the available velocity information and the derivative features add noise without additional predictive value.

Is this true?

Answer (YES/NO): NO